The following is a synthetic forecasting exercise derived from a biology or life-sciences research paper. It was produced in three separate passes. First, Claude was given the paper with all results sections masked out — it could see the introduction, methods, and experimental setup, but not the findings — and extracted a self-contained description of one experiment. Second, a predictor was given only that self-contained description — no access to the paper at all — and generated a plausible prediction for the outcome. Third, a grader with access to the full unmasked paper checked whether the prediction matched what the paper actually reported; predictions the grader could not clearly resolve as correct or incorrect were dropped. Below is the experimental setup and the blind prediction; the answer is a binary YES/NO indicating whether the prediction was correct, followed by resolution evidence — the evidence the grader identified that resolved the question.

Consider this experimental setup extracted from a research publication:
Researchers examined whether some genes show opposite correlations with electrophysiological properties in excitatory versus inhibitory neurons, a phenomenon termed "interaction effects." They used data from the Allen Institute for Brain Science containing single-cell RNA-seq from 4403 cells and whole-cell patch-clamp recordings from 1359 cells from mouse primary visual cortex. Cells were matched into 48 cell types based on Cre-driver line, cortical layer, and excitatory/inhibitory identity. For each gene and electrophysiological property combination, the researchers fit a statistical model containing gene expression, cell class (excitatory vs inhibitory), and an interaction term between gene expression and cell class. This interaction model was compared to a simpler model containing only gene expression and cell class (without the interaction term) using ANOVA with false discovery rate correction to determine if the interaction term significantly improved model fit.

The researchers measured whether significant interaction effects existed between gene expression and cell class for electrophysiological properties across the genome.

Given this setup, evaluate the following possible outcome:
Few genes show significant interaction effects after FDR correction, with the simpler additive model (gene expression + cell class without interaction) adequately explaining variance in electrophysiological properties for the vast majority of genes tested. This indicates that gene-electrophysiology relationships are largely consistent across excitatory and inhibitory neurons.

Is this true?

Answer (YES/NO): NO